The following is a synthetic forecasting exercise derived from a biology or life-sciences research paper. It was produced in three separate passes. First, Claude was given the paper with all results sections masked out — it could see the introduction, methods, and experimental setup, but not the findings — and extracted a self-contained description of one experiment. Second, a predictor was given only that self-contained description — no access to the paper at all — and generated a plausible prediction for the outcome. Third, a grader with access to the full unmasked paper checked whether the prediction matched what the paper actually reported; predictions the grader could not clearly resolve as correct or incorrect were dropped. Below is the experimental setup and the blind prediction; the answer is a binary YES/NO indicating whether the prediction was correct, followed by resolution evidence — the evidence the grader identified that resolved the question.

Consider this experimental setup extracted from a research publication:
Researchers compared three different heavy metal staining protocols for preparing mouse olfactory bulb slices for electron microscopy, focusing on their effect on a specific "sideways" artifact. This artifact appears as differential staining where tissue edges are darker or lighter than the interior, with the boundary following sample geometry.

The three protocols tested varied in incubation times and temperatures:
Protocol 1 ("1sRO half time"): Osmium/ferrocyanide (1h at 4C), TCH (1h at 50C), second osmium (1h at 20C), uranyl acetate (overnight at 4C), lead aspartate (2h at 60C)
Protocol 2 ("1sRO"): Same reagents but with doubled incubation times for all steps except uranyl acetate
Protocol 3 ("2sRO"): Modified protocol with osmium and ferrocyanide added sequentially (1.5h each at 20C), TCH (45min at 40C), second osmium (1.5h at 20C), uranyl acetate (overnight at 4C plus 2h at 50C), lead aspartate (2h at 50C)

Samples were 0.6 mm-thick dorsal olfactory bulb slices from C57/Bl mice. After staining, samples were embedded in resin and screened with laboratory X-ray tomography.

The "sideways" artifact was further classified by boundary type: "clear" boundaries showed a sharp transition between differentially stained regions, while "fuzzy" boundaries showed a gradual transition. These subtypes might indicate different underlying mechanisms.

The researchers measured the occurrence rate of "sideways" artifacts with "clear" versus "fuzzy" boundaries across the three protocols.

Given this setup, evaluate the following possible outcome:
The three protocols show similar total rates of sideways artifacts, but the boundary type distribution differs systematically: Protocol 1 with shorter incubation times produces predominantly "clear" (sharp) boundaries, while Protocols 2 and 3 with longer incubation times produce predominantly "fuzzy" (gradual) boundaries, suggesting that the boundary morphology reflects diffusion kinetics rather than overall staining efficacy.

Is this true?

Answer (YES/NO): NO